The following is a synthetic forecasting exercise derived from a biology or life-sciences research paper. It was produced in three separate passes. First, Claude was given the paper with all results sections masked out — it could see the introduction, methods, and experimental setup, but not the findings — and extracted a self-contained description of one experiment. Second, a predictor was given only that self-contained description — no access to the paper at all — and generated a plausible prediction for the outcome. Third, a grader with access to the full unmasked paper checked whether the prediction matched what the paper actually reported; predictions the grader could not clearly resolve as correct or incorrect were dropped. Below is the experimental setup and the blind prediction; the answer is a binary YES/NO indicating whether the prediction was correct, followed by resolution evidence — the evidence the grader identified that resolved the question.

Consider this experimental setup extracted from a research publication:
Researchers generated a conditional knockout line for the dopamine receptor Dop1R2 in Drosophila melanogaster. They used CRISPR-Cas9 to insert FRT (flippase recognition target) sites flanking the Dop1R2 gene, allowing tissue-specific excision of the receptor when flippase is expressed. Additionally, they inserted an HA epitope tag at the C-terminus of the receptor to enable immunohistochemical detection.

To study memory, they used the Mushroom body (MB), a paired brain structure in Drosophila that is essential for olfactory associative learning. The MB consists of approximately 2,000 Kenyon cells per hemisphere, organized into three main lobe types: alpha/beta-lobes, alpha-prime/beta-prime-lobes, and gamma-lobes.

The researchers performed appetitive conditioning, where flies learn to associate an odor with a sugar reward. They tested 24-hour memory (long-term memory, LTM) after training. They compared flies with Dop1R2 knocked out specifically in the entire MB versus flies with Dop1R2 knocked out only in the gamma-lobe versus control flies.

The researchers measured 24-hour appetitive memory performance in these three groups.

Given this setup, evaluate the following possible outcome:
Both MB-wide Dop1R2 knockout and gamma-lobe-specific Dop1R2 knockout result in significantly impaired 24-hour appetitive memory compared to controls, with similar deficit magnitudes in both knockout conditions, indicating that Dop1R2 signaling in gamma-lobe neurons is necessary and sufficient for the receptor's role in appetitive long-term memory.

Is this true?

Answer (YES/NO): NO